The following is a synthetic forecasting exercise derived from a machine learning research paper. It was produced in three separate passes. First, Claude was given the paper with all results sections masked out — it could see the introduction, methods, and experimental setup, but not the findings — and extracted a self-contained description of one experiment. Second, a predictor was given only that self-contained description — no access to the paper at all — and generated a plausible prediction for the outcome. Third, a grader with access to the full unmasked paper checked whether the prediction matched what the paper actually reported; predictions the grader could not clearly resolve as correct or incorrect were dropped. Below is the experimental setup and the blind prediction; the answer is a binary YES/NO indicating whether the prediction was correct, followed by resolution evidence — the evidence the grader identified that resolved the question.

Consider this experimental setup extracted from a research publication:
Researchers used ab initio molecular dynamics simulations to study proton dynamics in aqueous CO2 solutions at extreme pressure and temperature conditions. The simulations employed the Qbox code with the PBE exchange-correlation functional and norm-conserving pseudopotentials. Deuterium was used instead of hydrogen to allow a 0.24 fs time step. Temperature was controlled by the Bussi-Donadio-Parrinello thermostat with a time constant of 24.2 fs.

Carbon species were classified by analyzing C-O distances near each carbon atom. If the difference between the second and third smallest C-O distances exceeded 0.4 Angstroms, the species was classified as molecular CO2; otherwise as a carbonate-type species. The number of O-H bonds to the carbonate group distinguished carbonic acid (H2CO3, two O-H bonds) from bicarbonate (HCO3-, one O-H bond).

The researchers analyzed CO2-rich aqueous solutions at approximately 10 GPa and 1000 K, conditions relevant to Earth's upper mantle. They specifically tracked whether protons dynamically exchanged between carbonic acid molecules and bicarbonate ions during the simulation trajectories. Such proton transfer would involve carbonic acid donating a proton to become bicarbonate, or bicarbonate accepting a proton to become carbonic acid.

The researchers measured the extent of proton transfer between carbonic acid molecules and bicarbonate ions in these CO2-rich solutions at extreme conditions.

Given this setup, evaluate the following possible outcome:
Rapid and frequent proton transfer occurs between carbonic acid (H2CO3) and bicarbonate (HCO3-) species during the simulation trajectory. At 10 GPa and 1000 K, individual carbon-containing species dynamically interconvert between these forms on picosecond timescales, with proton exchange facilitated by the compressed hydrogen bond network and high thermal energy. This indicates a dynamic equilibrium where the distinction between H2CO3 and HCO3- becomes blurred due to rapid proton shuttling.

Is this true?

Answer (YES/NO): YES